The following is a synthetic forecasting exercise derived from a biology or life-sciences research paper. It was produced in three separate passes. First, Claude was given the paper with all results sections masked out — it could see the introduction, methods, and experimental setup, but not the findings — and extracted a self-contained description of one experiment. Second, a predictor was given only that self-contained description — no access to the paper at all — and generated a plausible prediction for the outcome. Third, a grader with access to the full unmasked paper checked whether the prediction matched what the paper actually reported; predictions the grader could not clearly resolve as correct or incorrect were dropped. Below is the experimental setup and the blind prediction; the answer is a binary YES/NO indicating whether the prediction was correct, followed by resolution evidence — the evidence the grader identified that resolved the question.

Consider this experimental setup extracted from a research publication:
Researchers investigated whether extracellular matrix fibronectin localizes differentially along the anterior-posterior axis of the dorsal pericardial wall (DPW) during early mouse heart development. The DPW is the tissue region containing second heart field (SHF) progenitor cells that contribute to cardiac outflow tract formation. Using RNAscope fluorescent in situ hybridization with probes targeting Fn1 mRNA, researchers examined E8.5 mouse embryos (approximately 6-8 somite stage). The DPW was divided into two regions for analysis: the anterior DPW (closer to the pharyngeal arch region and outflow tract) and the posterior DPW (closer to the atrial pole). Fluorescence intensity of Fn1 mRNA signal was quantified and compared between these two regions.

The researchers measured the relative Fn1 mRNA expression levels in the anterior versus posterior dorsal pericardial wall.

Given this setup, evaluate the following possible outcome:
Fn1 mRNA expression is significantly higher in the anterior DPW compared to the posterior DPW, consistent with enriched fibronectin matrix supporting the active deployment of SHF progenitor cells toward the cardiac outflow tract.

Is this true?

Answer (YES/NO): YES